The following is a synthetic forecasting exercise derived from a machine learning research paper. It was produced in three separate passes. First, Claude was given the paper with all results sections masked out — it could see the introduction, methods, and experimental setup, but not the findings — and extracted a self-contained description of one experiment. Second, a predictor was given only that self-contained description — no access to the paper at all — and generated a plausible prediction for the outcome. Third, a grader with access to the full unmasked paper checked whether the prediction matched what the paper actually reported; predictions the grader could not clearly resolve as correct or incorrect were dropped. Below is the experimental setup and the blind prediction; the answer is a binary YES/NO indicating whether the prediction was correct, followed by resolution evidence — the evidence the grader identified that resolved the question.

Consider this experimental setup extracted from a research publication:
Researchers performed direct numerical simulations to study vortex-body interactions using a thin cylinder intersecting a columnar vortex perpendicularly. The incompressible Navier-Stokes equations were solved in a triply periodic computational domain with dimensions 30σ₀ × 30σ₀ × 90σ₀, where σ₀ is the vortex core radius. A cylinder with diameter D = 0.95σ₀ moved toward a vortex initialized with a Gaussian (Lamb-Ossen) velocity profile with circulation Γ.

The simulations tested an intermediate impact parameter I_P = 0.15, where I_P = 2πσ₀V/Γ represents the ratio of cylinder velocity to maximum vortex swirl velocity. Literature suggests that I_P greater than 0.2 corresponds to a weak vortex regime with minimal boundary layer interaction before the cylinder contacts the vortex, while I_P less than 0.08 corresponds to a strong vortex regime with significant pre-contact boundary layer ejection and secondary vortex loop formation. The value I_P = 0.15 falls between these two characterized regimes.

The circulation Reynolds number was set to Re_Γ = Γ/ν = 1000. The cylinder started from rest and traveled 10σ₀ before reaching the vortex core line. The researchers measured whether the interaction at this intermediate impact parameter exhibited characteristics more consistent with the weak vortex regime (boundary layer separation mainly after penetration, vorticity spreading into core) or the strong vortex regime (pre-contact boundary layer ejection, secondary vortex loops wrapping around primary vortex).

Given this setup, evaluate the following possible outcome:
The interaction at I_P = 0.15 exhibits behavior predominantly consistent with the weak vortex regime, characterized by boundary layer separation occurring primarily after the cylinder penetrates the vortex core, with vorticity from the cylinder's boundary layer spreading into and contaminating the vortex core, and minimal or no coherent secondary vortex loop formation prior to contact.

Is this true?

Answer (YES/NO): YES